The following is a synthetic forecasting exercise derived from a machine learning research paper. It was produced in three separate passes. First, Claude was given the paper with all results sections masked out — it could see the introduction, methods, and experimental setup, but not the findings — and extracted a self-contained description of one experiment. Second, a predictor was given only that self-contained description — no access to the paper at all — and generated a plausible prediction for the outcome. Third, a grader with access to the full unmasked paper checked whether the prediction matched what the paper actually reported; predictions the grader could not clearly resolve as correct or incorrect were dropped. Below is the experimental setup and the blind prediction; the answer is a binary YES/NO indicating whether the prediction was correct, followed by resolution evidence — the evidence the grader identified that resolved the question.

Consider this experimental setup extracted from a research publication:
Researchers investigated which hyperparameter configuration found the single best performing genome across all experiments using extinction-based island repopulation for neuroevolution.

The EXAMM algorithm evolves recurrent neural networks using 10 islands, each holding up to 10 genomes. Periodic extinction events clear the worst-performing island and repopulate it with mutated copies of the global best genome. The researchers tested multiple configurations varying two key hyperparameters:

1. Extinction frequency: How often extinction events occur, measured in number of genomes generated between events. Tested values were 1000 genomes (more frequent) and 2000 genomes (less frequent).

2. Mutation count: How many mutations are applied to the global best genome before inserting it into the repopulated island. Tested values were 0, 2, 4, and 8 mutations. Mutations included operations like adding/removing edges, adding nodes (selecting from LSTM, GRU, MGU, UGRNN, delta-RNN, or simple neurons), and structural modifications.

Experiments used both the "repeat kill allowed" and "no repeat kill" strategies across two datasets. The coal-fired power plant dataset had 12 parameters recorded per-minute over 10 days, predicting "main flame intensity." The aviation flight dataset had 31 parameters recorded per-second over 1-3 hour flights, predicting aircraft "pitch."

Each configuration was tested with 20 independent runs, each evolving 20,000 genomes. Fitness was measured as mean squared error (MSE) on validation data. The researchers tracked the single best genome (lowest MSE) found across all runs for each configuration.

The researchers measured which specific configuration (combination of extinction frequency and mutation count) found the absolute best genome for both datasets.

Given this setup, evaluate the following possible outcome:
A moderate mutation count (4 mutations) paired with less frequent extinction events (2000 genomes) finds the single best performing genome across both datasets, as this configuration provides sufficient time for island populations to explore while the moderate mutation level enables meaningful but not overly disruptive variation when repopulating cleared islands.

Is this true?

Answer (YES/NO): YES